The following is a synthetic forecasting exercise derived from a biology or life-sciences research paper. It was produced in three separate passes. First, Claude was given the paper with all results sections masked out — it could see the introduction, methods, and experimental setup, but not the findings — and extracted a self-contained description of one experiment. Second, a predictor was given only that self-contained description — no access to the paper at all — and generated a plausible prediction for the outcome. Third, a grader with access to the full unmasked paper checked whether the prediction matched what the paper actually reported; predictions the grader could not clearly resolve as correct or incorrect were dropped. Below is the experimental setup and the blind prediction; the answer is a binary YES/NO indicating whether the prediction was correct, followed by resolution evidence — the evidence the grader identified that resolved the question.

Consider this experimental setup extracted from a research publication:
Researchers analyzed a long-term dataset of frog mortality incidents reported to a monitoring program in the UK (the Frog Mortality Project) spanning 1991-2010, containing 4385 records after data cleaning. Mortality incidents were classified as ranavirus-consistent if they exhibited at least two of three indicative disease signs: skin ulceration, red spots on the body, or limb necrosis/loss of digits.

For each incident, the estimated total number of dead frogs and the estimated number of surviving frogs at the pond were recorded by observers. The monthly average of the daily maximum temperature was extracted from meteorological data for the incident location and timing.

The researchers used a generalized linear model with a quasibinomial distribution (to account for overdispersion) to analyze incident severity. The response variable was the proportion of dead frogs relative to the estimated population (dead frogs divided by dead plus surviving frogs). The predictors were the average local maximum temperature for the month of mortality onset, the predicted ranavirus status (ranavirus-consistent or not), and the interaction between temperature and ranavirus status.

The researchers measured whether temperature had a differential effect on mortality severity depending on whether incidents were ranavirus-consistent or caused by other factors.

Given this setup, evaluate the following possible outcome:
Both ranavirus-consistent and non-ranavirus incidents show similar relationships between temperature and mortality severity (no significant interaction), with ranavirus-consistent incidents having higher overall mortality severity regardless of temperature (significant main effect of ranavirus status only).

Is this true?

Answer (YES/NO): NO